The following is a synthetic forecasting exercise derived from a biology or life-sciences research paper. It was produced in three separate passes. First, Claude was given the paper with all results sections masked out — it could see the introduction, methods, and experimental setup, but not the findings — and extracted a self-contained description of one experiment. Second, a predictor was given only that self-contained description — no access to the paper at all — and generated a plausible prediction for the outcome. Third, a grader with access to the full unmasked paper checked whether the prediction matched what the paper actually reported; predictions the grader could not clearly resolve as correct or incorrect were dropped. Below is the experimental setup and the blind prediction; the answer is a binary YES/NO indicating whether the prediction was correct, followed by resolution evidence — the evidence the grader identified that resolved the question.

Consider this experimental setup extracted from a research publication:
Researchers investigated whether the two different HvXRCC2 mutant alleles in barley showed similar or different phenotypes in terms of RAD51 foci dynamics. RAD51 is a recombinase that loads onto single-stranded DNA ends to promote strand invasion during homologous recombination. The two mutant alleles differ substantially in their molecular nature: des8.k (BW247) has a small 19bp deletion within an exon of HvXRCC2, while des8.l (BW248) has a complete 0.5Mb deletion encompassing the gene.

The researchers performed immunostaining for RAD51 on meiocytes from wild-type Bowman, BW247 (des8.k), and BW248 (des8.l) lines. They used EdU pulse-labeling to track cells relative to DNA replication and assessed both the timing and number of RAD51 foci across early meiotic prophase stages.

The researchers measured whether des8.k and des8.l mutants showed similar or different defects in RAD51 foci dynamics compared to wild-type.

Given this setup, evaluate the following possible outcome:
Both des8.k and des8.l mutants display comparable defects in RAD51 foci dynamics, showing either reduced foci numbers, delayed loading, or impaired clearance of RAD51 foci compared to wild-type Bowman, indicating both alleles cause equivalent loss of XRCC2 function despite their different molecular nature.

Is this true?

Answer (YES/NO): NO